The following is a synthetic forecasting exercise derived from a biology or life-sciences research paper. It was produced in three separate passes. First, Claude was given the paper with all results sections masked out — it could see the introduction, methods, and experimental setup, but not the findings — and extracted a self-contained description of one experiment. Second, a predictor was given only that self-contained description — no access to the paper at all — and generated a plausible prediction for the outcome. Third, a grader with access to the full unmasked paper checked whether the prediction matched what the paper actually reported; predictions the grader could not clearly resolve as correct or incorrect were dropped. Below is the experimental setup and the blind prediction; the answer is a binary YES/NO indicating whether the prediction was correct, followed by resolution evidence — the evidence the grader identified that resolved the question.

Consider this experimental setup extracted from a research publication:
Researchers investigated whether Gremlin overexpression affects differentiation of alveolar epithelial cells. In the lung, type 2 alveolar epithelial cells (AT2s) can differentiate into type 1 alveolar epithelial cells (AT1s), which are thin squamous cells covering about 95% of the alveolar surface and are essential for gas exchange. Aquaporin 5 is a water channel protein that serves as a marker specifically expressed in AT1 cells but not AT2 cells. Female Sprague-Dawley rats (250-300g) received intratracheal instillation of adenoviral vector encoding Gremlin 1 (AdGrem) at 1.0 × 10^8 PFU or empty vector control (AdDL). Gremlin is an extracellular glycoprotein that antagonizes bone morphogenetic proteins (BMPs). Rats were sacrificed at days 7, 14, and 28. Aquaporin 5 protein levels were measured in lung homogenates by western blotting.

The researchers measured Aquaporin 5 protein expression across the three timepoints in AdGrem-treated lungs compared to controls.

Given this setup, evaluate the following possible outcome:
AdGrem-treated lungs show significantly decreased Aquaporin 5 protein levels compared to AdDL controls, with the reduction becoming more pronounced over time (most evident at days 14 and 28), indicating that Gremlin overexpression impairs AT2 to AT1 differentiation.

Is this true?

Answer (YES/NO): NO